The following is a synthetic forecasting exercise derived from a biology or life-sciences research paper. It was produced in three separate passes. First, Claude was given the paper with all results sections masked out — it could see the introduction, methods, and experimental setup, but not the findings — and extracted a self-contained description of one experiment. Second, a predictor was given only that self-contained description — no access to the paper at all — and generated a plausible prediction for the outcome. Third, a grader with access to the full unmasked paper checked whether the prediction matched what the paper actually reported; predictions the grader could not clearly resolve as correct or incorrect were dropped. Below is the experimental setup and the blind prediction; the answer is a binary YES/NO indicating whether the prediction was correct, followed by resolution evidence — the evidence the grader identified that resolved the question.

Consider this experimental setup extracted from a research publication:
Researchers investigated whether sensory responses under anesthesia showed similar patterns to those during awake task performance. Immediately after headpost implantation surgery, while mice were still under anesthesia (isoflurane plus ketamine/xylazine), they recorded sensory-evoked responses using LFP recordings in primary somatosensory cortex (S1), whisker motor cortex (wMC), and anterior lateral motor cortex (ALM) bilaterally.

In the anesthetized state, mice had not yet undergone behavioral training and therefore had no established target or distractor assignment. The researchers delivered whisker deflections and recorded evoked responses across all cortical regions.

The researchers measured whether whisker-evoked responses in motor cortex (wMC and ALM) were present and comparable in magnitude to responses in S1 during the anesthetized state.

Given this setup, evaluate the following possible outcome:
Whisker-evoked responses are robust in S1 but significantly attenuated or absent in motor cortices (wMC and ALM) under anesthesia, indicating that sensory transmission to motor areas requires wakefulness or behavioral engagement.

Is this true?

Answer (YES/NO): NO